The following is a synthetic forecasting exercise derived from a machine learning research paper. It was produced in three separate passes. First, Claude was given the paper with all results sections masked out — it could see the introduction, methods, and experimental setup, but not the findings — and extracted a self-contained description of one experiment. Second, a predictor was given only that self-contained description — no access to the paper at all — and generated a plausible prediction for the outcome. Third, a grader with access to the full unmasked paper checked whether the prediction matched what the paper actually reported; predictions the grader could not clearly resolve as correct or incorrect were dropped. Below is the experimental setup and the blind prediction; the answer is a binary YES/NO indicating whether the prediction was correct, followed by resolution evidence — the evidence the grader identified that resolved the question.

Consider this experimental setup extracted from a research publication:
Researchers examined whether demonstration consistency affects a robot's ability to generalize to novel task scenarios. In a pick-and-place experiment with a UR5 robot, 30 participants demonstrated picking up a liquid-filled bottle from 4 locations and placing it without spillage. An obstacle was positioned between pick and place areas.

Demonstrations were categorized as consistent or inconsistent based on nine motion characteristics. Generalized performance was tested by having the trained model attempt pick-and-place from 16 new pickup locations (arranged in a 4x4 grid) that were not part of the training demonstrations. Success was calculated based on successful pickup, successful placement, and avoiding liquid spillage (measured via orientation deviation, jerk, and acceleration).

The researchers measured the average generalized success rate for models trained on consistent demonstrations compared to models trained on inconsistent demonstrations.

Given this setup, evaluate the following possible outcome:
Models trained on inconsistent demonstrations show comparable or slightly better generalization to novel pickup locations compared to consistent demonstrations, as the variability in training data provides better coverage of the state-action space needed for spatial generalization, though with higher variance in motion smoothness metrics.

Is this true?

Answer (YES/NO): NO